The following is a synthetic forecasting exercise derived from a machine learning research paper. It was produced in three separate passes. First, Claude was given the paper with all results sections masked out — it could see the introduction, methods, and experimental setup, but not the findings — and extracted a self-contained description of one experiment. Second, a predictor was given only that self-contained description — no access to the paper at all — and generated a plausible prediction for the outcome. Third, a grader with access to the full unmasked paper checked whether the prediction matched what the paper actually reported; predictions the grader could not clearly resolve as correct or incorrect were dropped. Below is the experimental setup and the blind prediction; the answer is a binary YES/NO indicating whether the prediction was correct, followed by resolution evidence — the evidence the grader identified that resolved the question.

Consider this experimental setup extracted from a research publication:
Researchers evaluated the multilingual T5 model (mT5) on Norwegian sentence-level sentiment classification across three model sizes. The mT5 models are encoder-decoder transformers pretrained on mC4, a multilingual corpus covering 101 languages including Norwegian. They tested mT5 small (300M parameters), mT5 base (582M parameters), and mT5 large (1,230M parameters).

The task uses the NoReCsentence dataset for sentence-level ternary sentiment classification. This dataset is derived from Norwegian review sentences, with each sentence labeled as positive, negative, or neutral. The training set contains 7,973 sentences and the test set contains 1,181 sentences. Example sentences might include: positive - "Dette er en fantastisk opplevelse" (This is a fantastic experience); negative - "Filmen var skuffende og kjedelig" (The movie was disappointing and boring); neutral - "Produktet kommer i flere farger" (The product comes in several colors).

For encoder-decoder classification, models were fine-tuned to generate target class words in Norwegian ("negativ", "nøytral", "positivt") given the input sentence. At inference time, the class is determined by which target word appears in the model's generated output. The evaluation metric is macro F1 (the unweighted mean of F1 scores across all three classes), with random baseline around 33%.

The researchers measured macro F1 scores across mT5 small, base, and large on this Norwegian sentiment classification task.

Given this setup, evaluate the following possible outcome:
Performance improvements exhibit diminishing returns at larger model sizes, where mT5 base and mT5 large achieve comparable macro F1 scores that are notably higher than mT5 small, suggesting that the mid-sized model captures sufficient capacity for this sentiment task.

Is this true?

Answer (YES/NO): NO